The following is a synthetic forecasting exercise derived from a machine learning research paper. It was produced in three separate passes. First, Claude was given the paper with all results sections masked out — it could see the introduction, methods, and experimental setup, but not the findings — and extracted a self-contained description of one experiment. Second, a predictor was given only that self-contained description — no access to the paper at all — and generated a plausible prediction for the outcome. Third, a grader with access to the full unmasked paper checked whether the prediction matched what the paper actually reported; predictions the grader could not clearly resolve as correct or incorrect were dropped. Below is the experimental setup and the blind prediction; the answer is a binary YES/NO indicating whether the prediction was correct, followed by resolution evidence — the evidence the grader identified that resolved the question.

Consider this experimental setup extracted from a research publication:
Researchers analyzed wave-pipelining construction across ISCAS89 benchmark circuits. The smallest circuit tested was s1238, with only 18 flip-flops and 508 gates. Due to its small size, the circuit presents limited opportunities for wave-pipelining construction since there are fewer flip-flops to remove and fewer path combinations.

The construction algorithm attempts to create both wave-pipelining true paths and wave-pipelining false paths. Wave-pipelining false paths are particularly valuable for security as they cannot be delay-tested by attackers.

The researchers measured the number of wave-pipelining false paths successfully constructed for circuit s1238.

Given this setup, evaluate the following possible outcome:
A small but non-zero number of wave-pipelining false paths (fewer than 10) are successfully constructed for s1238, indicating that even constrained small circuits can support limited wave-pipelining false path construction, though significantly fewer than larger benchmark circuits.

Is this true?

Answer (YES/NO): YES